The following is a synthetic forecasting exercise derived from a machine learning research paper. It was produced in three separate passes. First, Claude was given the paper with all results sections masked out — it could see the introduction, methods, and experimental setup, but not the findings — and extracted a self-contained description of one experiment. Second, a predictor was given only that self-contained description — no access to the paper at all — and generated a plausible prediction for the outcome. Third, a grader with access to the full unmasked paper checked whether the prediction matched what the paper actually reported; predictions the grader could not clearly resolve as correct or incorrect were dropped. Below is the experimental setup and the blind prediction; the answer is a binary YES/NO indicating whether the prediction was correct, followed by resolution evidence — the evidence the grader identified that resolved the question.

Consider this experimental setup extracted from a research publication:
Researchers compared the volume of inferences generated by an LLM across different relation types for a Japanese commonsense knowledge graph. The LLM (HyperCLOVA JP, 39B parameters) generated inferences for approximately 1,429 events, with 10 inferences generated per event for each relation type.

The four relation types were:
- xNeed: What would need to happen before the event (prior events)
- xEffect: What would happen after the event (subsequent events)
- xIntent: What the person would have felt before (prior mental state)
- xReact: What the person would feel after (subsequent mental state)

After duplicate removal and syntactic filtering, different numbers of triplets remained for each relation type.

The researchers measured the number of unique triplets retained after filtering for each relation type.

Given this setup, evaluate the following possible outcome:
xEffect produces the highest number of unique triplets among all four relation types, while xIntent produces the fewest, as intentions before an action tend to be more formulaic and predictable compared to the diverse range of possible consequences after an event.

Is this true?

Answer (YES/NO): NO